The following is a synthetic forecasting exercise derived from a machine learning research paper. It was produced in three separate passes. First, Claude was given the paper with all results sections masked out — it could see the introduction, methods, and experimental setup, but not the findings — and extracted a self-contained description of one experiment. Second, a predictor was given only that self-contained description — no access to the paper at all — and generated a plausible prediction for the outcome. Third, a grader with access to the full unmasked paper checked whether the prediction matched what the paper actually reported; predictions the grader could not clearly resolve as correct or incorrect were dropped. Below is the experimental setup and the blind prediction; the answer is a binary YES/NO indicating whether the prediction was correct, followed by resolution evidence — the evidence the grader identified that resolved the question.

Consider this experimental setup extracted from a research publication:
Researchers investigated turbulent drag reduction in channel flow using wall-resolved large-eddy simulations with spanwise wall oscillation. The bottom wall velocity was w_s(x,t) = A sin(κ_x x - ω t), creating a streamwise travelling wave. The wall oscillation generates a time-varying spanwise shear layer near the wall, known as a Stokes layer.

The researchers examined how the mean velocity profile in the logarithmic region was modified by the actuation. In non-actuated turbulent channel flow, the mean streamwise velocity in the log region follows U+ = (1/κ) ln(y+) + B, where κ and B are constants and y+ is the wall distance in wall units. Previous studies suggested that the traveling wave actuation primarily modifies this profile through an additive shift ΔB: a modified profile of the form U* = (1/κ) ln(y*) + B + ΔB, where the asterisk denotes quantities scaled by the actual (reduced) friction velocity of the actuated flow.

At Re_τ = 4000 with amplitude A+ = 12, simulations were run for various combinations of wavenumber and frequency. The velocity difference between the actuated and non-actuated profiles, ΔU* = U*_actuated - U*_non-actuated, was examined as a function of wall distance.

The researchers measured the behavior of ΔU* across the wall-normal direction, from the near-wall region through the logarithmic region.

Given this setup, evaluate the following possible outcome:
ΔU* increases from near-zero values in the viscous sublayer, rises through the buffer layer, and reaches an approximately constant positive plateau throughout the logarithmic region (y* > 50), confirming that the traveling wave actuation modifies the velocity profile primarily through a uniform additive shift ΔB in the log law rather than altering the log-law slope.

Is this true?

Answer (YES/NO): NO